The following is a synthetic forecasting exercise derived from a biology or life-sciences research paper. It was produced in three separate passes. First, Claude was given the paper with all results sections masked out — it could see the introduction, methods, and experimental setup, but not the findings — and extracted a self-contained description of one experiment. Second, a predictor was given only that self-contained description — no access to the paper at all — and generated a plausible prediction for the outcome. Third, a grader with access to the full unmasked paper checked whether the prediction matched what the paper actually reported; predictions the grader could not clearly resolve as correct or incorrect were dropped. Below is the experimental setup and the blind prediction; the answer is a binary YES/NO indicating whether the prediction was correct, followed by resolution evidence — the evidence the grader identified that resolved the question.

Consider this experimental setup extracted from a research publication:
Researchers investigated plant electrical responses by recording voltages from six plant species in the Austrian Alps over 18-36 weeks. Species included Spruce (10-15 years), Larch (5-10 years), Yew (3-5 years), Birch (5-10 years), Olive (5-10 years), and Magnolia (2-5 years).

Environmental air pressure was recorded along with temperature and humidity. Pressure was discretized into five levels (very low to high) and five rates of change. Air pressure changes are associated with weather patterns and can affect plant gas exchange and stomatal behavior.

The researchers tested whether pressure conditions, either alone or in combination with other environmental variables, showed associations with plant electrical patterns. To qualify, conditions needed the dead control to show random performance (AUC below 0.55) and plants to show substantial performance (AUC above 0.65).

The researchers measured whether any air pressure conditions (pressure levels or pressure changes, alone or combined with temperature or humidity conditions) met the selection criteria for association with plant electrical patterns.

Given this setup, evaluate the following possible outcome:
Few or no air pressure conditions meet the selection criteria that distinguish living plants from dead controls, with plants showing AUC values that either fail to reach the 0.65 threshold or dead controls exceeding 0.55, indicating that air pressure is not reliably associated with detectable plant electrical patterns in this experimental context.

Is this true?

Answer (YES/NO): YES